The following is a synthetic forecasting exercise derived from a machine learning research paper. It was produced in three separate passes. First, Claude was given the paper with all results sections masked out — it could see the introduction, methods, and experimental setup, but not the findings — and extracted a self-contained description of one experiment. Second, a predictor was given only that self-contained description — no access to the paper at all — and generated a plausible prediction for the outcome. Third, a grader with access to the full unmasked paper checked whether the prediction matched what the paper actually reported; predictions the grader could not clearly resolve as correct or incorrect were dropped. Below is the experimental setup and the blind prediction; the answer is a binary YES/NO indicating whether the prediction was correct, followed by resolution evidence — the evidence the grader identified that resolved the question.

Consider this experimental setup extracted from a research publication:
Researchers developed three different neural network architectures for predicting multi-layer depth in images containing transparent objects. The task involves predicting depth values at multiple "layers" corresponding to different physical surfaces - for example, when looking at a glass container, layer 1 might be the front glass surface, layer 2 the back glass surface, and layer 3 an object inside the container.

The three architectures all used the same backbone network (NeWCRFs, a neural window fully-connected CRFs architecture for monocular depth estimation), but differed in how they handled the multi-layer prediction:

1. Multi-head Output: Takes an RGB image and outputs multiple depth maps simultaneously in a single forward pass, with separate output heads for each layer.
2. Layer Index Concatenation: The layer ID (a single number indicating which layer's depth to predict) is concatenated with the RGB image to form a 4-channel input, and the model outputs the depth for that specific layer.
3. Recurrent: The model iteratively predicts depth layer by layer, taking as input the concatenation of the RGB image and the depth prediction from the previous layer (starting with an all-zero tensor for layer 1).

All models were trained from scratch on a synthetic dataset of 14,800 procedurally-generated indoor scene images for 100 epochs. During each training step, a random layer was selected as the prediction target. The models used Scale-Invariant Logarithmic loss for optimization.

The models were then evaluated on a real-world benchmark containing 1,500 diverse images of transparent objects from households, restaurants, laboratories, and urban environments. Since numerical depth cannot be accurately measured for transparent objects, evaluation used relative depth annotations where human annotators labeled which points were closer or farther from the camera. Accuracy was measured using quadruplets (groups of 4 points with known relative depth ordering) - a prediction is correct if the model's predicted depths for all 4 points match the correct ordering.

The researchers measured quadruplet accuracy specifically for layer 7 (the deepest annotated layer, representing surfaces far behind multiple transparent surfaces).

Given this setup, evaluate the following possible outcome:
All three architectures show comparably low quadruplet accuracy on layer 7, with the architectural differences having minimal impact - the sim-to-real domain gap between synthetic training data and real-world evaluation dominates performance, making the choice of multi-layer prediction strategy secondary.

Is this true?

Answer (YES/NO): NO